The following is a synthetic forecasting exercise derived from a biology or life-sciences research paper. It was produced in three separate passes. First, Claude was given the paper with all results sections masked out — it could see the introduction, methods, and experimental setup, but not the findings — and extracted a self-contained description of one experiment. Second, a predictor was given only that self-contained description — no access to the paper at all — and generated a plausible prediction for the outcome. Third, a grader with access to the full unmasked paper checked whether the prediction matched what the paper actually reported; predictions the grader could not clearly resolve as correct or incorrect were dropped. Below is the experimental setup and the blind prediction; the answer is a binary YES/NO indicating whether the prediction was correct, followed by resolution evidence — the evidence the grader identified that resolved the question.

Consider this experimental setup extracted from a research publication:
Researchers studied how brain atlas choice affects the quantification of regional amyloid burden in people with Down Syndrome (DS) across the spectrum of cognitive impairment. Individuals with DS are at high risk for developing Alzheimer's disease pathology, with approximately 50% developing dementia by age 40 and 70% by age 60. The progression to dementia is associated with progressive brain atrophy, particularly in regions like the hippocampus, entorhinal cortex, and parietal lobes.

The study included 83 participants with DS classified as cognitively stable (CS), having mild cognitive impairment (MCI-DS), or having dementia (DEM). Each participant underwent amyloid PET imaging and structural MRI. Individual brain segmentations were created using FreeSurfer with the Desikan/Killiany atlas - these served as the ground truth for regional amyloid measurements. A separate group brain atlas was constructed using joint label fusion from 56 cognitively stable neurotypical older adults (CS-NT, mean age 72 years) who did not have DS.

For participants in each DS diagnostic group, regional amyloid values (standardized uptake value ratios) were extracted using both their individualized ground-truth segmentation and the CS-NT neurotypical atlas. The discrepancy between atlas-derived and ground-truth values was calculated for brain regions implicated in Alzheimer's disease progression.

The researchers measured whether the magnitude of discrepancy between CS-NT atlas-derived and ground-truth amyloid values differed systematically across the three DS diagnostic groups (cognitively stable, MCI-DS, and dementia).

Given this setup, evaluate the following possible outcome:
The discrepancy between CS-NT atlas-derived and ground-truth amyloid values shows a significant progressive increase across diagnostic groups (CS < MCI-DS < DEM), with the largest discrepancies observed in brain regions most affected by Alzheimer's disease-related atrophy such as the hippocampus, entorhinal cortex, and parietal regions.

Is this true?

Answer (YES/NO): NO